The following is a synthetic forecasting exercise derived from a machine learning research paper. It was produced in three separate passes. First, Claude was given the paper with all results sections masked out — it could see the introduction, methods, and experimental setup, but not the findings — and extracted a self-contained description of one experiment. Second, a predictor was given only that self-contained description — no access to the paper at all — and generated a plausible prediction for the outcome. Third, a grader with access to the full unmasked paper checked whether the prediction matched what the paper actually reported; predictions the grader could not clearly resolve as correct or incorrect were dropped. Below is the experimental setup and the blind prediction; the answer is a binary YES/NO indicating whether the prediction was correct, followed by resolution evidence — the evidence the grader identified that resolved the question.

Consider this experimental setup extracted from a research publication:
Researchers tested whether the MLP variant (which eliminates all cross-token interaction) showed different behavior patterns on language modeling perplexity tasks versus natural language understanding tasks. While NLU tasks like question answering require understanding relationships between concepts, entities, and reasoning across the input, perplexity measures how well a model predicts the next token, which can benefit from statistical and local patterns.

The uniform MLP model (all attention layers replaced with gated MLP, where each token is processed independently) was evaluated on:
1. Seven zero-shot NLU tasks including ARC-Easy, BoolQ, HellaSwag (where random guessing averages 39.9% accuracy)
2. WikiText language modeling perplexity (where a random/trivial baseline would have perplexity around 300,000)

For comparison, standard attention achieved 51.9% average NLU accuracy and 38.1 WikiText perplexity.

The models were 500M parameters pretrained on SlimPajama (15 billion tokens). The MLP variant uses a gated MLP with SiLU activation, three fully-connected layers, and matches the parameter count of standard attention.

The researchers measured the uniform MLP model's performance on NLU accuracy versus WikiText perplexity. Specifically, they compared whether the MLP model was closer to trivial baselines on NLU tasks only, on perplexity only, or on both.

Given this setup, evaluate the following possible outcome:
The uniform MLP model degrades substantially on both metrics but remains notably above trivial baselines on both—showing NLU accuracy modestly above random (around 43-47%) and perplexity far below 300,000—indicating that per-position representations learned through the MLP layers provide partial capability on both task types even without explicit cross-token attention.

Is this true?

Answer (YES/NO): NO